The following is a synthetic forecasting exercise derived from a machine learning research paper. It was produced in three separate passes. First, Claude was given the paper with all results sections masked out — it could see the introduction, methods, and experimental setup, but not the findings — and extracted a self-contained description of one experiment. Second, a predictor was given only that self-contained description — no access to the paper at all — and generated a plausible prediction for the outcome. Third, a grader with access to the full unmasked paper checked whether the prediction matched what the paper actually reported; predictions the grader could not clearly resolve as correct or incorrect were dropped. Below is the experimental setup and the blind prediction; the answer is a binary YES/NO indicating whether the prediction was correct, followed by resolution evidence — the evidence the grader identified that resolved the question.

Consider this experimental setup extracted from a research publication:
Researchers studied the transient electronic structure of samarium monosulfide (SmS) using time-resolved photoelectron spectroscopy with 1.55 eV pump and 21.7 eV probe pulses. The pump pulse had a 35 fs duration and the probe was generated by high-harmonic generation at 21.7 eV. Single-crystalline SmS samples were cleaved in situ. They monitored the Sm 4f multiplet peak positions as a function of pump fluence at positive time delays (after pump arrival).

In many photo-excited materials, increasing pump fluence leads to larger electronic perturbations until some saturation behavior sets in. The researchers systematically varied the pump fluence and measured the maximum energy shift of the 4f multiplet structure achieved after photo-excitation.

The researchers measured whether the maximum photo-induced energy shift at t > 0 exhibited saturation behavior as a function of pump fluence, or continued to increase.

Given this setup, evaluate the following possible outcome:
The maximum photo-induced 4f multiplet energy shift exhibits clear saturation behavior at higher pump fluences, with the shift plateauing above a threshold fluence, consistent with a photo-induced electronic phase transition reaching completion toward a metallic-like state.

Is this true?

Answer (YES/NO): NO